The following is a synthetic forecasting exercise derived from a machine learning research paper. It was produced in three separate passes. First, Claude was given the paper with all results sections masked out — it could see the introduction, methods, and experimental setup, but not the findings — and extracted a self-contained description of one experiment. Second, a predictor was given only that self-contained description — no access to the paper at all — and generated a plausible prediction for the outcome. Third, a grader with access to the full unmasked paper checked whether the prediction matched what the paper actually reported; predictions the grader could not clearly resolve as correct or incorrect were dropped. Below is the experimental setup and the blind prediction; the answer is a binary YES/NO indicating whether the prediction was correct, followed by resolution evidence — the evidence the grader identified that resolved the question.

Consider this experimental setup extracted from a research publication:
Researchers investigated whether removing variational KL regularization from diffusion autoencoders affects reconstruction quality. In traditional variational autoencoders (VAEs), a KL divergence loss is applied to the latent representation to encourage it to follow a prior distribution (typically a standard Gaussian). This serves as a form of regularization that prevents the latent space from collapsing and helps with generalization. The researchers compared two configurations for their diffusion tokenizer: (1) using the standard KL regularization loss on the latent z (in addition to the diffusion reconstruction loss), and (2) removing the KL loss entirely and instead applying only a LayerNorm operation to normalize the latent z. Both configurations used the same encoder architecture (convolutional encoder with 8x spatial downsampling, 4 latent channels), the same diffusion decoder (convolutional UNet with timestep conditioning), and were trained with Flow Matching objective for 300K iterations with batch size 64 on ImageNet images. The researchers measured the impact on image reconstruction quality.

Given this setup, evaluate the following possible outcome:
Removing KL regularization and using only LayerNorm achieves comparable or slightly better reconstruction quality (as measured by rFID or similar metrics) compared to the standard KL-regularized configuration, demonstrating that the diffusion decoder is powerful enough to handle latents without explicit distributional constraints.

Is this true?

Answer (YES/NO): YES